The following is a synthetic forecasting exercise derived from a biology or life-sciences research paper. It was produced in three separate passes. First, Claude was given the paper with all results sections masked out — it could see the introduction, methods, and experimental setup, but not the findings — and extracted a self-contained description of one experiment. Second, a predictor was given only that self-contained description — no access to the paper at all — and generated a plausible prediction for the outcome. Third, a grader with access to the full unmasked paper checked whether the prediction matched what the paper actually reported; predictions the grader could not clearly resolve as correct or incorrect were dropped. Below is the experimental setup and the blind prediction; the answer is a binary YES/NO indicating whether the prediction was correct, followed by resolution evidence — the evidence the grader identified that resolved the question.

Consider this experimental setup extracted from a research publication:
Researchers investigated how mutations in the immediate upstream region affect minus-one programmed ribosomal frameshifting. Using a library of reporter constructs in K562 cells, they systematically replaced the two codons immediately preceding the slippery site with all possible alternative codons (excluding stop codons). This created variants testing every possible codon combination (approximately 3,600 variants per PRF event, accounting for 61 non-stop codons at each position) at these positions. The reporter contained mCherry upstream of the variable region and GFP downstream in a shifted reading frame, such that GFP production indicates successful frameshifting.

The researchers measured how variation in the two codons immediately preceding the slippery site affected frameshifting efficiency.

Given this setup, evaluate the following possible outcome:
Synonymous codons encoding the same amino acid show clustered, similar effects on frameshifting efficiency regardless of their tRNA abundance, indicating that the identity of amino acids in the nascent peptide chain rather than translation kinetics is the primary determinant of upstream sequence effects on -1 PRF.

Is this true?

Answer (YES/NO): NO